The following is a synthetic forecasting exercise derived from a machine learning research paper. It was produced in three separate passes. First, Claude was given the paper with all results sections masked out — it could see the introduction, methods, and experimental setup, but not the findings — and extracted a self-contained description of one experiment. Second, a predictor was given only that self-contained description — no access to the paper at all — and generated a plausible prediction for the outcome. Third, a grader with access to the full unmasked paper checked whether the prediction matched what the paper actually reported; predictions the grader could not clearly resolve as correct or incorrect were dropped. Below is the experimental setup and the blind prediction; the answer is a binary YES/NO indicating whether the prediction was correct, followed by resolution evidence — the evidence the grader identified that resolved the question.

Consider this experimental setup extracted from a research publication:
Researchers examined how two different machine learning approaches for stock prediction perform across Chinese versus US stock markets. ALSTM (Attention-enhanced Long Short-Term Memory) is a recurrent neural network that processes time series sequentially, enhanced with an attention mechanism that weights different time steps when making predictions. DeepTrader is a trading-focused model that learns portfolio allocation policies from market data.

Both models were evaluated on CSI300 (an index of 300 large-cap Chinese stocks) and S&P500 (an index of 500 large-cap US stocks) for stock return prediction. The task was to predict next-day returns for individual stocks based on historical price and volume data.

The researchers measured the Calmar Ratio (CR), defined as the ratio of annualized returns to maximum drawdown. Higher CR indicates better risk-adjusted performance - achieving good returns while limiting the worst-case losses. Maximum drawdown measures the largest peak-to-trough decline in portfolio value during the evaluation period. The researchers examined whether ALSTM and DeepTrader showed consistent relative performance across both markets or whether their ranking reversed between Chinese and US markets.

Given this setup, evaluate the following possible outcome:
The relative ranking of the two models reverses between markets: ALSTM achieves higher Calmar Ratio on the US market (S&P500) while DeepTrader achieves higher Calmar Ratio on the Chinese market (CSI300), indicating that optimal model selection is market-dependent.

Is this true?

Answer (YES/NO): NO